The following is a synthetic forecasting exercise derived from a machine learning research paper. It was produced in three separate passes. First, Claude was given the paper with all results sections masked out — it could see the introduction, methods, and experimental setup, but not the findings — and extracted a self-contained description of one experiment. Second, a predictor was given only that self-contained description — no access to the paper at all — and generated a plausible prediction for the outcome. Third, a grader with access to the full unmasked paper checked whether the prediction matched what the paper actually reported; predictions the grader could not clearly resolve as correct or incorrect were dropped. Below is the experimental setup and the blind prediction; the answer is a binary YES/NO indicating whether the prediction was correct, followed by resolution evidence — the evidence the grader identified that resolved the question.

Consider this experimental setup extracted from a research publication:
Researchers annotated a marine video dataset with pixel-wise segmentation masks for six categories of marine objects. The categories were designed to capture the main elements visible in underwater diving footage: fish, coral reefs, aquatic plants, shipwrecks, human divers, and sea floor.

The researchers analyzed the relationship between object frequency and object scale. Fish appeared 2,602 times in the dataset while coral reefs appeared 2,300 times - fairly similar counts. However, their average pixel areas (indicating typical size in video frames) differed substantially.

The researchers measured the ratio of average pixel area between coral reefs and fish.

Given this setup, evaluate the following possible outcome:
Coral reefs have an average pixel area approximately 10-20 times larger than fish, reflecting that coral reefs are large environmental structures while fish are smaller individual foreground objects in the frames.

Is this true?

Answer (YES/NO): YES